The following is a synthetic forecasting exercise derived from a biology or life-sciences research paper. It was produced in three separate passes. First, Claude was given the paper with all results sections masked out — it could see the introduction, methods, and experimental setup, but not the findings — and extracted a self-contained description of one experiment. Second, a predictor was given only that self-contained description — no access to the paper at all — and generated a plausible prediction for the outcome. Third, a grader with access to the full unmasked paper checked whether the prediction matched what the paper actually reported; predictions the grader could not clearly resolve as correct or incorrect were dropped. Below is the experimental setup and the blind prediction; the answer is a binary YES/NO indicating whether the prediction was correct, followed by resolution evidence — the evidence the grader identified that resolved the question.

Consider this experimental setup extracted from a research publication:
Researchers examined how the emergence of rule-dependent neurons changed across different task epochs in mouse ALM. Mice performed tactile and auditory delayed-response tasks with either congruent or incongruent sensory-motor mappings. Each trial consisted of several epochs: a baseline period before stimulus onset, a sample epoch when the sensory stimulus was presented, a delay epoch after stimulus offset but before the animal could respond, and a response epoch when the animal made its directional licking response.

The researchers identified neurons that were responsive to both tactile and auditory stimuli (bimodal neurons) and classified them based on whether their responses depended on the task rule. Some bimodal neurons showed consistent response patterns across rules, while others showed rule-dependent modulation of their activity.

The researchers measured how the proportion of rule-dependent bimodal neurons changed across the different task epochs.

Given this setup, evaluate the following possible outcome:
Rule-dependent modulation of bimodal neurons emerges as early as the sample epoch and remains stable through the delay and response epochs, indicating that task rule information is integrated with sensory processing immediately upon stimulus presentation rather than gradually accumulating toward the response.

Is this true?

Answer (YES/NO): NO